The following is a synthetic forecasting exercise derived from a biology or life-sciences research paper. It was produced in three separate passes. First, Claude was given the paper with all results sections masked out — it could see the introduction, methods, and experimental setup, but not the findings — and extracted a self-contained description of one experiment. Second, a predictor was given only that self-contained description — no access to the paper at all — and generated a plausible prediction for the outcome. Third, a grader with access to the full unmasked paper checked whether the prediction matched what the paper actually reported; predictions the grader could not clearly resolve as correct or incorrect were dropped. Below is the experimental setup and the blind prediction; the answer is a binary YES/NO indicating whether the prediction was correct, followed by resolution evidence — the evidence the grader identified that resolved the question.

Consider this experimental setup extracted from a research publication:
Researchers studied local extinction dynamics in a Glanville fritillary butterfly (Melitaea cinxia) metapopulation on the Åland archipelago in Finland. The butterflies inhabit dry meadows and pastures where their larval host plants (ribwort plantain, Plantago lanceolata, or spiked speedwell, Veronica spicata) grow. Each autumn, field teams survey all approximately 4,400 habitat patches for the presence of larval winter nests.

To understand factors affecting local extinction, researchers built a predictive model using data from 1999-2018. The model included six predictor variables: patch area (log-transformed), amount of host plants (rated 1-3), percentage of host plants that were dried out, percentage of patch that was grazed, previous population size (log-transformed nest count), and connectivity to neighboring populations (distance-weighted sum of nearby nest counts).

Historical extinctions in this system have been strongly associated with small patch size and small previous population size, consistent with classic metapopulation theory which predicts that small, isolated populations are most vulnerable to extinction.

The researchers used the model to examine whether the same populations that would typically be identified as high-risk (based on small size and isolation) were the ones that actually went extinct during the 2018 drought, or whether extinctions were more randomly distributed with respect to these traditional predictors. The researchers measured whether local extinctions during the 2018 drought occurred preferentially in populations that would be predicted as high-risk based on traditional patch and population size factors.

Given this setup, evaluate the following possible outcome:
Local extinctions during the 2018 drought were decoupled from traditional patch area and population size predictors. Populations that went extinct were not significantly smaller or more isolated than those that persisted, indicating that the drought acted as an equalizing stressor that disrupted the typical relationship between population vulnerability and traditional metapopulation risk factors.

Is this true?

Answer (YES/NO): YES